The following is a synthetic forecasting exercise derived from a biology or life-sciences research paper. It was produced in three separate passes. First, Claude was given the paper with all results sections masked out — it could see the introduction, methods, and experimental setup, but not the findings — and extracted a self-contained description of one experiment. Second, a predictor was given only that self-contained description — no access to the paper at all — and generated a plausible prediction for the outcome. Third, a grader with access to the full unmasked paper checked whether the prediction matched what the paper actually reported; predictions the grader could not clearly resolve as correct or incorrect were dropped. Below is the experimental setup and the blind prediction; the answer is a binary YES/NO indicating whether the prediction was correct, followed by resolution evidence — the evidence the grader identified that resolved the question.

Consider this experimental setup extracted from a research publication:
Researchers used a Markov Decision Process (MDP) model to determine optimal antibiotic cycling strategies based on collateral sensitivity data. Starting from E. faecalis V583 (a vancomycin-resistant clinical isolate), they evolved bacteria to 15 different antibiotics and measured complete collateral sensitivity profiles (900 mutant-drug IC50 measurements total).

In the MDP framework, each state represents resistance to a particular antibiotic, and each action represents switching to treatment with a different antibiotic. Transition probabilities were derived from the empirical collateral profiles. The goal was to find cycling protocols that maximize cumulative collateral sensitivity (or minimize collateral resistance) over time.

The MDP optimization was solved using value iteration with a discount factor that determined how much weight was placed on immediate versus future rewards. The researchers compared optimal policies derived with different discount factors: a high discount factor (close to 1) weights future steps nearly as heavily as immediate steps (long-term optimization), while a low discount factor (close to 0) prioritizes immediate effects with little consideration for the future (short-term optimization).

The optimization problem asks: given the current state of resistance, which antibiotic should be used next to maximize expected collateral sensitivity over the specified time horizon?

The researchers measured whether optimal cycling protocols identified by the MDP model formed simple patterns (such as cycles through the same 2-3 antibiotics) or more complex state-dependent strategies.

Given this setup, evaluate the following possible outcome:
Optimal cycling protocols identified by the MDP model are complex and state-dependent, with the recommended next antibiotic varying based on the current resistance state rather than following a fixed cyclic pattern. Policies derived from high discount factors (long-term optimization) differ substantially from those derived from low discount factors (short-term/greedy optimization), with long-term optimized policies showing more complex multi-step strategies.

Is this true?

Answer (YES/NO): NO